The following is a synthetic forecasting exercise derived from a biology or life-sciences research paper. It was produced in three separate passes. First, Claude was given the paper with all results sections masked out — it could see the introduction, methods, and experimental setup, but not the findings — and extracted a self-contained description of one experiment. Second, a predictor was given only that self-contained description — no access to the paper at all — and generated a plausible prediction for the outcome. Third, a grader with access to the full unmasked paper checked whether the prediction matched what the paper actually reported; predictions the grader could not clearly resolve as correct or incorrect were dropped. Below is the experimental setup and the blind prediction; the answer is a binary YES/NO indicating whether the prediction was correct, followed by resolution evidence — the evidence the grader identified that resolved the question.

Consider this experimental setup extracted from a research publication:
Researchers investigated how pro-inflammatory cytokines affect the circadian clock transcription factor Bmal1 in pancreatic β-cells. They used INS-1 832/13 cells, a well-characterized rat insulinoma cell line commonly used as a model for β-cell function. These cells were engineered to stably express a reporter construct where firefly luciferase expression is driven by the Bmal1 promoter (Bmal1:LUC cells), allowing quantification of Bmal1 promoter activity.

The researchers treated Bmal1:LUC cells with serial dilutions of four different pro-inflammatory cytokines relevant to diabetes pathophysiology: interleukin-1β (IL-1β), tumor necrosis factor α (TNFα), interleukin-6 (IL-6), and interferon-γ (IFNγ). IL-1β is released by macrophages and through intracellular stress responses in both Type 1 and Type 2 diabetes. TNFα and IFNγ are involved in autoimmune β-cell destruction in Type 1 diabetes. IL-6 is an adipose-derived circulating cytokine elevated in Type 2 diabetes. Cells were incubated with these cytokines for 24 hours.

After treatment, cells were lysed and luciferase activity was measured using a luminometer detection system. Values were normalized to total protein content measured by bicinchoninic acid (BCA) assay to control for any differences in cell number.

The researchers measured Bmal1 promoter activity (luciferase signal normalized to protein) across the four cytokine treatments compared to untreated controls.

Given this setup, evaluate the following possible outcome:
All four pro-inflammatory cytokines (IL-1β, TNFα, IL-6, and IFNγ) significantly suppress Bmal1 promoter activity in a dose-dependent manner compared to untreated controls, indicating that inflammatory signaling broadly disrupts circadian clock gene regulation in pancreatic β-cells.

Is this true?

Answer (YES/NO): NO